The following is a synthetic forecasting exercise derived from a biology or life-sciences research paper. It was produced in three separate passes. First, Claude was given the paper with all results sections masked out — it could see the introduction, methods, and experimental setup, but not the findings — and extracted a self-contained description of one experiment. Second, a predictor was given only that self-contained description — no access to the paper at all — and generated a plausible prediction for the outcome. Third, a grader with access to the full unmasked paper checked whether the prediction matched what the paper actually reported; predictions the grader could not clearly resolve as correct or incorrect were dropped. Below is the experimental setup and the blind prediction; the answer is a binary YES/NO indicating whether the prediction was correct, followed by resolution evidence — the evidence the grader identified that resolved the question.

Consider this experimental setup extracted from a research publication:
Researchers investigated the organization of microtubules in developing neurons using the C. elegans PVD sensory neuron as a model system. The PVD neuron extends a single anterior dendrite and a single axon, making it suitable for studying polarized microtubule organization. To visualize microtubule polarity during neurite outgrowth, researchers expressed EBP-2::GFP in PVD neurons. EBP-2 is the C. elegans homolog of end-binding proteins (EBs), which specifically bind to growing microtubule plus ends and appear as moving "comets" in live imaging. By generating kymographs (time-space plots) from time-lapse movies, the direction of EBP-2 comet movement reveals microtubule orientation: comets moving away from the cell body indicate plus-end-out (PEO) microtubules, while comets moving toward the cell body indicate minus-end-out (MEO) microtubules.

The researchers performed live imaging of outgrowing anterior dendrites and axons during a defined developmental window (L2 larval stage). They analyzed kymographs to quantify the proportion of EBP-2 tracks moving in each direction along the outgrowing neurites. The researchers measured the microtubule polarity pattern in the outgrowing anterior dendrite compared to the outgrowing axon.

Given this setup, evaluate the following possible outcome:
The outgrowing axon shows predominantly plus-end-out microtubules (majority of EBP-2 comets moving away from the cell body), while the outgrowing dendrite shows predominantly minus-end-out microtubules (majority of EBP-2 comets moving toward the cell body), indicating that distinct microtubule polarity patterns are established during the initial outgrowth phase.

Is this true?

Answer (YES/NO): YES